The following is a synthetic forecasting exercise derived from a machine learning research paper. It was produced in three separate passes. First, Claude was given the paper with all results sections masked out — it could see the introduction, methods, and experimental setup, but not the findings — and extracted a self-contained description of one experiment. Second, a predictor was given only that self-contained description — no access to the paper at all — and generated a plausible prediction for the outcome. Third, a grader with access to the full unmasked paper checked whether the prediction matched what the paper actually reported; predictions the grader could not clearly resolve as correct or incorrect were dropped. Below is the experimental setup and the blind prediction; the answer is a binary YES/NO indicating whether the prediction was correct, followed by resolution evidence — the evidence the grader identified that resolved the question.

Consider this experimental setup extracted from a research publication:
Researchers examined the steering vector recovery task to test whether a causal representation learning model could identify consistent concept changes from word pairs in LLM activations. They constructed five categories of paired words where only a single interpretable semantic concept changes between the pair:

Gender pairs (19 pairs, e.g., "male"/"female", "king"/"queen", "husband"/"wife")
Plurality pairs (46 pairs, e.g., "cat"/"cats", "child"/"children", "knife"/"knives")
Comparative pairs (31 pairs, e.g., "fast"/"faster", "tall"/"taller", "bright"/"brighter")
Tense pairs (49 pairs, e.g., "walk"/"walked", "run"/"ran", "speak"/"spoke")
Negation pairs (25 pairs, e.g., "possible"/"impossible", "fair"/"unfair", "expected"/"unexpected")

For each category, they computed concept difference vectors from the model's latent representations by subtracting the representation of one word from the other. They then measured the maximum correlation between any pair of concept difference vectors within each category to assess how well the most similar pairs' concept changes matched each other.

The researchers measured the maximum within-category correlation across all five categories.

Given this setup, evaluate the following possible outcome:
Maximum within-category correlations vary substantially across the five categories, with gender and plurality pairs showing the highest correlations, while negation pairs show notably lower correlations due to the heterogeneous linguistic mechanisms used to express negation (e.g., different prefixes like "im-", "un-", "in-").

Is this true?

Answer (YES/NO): NO